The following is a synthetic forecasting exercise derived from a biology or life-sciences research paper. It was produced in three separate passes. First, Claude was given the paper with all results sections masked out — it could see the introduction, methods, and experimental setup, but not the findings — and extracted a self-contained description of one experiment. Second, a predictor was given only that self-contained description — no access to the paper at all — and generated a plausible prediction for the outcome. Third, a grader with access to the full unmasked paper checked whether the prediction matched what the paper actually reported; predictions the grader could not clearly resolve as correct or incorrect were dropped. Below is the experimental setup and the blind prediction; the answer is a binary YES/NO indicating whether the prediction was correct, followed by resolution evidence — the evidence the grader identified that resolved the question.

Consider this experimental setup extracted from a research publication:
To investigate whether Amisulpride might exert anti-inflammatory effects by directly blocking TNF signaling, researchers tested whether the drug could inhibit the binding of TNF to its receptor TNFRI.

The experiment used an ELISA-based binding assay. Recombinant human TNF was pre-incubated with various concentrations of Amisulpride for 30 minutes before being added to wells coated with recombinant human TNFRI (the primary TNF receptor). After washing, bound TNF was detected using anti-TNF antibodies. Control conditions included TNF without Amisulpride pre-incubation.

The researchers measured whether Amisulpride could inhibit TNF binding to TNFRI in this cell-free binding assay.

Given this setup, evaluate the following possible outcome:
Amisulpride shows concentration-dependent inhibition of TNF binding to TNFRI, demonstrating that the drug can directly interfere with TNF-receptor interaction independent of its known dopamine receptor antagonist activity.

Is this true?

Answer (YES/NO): NO